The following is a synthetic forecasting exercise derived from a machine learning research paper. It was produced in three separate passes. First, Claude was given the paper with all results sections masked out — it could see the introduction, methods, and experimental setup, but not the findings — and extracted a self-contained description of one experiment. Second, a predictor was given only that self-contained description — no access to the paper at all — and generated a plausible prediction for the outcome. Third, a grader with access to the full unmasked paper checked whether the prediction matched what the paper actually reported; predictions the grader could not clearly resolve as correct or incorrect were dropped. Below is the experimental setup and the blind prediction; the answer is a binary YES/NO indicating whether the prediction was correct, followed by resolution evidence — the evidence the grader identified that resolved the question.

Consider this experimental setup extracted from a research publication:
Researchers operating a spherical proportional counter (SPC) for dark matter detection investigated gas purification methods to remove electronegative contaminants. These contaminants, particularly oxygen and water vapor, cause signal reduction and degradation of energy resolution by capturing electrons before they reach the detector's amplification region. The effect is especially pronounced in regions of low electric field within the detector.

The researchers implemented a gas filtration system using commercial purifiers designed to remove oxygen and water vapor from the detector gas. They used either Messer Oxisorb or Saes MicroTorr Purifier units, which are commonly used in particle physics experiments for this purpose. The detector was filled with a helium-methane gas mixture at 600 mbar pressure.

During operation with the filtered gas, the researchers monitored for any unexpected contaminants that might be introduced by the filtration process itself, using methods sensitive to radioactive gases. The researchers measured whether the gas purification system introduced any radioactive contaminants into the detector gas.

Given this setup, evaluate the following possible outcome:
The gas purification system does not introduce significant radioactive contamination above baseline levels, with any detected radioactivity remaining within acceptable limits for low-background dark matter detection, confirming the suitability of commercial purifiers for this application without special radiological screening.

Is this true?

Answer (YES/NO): NO